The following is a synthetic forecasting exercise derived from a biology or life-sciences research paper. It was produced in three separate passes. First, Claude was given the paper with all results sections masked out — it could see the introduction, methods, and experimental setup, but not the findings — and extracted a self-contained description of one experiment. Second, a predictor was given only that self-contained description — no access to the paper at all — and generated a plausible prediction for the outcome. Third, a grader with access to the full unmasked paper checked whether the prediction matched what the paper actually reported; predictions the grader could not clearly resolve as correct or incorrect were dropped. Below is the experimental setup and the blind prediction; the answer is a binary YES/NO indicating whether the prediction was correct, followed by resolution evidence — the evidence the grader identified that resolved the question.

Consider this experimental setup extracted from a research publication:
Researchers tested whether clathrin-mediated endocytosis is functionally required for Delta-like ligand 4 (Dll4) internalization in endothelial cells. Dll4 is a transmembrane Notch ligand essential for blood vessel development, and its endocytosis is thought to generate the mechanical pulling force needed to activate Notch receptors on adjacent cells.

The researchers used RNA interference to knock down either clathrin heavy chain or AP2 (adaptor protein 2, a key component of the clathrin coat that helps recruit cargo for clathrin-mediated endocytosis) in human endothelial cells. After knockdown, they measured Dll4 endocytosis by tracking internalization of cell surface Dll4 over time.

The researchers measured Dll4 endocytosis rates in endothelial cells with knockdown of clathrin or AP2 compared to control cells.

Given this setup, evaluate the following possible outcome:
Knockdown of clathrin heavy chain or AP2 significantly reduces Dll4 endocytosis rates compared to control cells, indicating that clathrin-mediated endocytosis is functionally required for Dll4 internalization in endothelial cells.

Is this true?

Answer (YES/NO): NO